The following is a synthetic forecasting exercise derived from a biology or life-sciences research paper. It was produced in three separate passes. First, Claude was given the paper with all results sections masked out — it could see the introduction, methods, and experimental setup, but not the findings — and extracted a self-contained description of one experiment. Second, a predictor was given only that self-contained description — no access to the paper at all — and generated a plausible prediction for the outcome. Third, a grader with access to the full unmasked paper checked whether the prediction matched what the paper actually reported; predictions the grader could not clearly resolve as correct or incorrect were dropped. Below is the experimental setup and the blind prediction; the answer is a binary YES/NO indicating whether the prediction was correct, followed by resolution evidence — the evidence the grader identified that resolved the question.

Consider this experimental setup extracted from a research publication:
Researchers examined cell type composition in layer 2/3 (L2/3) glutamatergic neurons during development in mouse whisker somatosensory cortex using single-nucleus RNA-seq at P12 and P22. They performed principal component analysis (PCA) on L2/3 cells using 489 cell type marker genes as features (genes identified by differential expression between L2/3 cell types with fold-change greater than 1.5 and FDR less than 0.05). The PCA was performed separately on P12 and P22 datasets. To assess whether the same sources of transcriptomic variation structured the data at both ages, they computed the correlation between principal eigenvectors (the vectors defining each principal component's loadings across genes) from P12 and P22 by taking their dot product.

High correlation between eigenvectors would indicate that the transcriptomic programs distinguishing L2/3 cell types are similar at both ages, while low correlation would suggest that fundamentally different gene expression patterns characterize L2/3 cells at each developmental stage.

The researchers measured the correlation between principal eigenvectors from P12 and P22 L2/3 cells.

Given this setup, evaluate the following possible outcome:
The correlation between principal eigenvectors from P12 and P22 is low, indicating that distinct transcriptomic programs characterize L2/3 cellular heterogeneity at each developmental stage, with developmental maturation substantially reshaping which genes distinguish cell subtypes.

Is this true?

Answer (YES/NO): NO